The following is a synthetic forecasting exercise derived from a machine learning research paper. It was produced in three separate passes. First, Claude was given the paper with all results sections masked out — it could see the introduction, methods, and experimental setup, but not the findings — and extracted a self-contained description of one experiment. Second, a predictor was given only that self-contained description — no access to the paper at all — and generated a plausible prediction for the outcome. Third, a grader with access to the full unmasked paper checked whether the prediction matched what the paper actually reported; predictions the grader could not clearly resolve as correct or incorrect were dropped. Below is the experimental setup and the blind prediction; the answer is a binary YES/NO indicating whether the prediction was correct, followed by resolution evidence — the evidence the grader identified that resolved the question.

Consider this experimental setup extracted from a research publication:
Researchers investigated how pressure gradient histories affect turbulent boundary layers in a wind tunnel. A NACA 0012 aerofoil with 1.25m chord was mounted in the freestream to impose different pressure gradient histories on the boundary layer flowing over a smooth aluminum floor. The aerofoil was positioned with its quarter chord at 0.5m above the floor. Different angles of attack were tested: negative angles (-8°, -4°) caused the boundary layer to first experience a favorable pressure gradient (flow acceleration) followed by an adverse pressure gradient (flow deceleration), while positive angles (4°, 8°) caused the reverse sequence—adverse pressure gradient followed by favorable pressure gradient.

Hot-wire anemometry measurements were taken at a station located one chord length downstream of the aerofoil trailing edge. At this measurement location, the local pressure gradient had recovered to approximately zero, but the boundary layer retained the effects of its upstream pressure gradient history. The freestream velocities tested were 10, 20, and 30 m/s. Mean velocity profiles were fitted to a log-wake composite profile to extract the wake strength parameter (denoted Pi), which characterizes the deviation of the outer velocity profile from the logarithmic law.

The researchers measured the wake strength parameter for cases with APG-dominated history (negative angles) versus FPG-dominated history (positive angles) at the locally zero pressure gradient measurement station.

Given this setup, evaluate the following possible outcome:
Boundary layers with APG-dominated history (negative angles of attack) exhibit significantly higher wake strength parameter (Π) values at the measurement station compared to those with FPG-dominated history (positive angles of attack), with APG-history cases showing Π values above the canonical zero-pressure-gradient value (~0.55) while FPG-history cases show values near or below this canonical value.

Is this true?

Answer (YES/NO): YES